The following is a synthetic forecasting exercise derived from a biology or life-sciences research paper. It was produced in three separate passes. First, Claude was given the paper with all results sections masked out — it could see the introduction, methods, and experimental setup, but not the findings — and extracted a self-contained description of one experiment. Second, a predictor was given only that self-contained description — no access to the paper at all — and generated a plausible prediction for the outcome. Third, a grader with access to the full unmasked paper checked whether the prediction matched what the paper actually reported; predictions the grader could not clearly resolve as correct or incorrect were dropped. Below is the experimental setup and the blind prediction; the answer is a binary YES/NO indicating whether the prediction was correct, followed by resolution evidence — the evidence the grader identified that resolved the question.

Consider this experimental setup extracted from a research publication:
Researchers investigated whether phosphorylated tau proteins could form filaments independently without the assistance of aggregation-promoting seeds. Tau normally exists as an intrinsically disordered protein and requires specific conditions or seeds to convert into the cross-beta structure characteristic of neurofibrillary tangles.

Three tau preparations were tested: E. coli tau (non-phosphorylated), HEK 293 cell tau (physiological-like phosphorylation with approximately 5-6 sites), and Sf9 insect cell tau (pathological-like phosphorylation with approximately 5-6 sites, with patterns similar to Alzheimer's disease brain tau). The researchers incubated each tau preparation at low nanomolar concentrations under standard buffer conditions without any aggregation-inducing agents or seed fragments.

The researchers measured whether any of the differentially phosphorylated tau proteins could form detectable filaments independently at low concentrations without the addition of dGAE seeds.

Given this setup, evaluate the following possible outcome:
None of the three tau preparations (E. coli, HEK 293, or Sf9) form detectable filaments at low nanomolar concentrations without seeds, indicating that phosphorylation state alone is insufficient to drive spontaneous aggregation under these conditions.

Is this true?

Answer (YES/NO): YES